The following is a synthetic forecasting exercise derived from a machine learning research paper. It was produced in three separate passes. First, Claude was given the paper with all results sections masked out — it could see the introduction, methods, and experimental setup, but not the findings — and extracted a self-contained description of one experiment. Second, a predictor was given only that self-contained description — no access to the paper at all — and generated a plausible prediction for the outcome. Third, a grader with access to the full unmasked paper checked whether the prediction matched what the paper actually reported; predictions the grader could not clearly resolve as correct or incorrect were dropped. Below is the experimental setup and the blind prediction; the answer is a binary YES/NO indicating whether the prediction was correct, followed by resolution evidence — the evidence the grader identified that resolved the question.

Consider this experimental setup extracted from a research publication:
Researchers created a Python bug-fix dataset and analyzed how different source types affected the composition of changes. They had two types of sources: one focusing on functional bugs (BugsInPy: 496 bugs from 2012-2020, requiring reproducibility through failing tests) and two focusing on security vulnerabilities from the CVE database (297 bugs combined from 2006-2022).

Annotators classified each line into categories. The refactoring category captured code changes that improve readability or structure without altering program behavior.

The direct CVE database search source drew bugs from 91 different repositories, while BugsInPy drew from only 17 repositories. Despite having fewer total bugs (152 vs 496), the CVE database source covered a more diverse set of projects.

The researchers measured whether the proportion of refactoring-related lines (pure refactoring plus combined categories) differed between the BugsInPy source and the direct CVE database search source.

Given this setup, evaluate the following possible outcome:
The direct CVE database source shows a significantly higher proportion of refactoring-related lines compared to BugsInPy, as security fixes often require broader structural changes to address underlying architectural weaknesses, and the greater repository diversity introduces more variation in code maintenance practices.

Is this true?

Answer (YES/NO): YES